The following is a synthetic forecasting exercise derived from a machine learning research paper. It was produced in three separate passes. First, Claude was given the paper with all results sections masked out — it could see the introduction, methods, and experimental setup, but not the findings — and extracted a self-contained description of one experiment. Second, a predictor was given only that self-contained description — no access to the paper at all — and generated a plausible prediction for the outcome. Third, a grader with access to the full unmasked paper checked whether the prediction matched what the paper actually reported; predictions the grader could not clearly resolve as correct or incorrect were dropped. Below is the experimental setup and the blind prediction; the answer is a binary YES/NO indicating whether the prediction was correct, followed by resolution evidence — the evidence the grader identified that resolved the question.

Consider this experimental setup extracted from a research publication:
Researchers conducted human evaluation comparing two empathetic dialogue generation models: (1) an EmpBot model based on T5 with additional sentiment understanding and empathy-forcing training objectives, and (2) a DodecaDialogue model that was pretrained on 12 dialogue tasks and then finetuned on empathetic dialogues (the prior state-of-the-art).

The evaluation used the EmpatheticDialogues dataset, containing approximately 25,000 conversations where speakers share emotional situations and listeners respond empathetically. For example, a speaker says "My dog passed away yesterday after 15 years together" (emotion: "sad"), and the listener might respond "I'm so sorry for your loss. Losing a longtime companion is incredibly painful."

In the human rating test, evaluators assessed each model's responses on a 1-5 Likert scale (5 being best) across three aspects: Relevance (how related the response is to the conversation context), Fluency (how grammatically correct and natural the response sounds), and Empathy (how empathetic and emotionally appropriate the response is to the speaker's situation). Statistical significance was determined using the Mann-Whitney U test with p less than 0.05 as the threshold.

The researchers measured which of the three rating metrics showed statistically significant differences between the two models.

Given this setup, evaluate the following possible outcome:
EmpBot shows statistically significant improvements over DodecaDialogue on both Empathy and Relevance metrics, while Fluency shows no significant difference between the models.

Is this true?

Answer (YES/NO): NO